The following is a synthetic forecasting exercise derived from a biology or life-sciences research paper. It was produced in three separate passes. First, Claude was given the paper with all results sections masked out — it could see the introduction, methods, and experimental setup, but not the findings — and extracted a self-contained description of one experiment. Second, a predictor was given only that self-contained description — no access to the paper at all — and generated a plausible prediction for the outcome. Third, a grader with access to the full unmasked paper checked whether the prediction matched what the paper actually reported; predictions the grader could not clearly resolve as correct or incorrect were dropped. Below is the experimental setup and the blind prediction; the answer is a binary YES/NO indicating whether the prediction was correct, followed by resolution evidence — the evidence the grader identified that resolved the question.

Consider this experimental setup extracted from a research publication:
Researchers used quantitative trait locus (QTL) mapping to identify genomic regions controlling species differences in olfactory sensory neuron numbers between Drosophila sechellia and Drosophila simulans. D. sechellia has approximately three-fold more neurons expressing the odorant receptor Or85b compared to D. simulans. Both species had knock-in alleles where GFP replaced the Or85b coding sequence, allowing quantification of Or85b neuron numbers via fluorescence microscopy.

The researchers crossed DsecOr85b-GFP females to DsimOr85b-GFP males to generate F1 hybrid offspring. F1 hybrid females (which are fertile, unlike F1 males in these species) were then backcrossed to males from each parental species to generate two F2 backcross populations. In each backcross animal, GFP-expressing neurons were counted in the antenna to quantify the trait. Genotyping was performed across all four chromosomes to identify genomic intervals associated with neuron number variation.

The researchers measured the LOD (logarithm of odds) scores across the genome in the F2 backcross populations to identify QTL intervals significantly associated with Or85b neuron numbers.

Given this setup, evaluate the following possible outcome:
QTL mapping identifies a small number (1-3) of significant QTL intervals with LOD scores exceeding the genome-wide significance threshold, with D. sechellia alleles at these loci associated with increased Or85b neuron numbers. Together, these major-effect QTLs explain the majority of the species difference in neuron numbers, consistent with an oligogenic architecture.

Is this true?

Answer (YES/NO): NO